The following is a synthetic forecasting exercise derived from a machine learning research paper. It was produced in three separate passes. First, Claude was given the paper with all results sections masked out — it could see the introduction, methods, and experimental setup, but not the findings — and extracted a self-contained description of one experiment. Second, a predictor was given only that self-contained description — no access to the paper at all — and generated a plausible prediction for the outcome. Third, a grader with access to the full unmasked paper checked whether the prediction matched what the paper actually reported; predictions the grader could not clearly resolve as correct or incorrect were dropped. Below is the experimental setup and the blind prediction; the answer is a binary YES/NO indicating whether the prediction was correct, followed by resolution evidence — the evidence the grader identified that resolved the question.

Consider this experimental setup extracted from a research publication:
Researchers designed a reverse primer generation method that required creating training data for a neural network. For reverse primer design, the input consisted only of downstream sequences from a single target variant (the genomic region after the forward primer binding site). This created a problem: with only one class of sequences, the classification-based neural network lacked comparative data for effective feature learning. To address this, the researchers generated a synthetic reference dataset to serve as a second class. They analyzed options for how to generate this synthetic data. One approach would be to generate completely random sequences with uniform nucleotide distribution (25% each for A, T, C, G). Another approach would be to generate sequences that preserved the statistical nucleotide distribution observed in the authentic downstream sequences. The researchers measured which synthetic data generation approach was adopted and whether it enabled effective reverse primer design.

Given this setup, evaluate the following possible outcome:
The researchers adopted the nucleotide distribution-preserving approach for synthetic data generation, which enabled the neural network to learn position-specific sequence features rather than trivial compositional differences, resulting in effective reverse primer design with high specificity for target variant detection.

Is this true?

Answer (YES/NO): YES